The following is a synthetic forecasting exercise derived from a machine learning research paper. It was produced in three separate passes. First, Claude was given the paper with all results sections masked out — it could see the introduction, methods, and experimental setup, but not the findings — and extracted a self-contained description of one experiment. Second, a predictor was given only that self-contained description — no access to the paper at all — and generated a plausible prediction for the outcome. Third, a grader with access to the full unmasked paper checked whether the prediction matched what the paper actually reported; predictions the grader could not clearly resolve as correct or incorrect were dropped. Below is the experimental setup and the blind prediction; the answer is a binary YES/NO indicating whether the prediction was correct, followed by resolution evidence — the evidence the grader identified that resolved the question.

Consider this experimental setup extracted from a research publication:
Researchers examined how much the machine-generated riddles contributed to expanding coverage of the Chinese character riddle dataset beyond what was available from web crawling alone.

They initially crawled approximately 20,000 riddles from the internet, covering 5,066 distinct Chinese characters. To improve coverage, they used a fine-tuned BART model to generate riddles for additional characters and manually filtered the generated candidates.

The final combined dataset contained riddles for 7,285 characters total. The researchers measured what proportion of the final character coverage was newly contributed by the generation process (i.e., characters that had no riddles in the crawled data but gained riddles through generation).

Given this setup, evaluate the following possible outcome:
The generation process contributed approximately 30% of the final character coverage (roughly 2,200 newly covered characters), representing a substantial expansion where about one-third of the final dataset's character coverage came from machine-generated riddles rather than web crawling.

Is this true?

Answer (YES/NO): YES